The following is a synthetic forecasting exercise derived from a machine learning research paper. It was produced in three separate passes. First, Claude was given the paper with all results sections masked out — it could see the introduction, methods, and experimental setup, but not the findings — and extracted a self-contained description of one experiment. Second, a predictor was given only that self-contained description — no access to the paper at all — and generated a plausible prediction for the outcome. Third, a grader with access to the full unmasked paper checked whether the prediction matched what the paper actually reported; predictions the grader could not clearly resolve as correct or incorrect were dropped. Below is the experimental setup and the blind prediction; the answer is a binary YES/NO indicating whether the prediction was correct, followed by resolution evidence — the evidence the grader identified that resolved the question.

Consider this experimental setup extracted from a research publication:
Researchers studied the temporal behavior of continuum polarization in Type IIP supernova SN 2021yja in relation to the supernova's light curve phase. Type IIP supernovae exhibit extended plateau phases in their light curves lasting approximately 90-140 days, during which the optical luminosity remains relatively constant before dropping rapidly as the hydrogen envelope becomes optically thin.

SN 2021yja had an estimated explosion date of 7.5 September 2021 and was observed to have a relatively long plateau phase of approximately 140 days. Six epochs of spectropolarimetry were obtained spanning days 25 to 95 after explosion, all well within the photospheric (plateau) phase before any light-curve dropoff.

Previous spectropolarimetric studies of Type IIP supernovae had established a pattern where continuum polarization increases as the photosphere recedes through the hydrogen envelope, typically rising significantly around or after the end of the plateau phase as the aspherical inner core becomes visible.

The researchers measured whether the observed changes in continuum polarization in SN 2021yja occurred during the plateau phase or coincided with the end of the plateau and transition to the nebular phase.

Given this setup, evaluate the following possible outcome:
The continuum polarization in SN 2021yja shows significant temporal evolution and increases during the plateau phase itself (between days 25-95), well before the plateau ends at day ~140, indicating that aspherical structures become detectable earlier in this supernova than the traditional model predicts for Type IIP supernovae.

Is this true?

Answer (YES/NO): NO